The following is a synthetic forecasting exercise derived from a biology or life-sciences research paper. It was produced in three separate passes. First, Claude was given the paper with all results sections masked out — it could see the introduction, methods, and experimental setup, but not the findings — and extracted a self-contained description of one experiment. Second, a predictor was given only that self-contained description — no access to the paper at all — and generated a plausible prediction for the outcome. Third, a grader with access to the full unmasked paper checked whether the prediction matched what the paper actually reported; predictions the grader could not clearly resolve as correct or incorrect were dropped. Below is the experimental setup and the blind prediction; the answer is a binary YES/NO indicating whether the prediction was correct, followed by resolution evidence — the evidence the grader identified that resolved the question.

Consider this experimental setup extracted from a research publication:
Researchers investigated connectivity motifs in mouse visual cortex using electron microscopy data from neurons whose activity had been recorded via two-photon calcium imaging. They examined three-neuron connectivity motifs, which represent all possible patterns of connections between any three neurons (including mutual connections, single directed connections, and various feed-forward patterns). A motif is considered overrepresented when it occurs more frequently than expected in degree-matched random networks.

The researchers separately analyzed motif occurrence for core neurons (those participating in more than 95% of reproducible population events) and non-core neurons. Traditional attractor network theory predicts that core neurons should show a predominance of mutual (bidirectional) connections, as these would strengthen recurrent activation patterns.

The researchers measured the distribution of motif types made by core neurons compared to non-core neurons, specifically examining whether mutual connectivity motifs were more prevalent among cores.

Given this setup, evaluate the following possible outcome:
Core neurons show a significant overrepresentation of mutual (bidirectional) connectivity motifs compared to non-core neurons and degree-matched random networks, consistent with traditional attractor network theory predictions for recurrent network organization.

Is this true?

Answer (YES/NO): NO